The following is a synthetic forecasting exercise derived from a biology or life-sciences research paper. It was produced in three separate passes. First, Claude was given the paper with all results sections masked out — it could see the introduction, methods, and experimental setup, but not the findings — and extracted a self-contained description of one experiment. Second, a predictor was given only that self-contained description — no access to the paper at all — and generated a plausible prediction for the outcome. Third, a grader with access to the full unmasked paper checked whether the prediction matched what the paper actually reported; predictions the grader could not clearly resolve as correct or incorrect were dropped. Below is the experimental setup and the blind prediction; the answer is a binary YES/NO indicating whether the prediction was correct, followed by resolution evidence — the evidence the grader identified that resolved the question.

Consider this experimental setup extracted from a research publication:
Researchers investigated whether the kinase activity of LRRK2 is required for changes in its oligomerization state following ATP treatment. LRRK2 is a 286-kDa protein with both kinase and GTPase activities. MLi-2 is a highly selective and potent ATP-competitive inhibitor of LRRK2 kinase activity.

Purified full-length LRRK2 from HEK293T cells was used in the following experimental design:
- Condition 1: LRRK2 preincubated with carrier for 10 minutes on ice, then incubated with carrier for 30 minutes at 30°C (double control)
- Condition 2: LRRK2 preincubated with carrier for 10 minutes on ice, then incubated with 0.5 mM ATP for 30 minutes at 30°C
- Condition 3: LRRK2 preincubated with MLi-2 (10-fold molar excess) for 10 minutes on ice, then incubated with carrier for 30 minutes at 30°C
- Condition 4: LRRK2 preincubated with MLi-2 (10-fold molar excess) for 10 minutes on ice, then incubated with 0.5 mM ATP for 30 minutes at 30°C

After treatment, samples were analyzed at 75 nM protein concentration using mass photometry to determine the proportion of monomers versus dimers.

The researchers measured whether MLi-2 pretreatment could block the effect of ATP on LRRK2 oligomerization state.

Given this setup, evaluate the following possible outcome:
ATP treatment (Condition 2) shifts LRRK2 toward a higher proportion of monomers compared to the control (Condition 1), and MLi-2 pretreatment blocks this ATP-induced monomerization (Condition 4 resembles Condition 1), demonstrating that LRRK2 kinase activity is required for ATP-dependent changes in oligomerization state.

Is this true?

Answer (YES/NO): YES